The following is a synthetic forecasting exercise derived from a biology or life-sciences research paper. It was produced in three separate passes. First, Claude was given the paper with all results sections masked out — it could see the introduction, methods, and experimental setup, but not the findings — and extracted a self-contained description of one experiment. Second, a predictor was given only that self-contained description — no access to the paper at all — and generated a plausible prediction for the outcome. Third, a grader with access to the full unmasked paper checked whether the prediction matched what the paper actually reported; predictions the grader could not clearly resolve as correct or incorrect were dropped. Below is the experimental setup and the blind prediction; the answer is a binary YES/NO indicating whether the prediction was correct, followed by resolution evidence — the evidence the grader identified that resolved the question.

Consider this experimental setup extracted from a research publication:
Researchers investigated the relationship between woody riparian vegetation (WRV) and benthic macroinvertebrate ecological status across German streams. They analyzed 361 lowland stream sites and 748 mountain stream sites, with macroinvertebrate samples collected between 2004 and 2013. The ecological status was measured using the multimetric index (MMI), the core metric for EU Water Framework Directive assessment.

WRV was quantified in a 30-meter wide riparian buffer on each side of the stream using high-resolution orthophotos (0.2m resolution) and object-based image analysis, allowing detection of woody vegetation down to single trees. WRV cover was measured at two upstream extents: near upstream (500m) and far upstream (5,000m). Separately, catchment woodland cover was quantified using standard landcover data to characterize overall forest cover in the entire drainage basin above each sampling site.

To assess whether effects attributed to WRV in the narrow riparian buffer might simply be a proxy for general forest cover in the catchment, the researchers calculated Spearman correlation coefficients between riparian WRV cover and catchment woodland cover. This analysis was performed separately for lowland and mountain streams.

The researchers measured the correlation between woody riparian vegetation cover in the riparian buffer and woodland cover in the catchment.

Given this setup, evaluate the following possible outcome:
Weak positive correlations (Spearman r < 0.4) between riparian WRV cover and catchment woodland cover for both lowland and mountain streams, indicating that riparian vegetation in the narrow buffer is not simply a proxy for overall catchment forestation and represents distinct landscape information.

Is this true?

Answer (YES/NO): NO